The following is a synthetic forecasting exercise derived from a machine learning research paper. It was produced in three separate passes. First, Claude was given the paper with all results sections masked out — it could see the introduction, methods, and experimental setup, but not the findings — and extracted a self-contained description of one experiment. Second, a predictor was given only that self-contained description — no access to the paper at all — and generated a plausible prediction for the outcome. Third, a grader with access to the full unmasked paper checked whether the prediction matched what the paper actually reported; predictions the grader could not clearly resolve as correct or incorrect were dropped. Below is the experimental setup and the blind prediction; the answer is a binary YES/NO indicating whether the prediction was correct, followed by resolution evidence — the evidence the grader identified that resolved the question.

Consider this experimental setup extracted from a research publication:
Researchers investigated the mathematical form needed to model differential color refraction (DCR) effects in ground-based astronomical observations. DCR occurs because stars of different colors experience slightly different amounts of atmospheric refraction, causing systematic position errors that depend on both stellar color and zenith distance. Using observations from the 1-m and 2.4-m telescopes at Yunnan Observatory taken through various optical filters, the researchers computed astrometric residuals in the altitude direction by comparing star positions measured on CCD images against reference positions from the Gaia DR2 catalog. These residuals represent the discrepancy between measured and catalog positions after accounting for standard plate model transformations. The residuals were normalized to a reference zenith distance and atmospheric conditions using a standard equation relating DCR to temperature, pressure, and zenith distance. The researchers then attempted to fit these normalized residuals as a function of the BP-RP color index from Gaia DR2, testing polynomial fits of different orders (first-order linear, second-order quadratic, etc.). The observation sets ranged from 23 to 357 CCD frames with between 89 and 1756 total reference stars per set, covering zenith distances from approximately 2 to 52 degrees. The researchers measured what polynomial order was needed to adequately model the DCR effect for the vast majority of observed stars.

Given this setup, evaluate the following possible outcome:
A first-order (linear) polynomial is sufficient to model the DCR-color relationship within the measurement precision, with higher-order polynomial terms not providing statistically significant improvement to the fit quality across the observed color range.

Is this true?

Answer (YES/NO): YES